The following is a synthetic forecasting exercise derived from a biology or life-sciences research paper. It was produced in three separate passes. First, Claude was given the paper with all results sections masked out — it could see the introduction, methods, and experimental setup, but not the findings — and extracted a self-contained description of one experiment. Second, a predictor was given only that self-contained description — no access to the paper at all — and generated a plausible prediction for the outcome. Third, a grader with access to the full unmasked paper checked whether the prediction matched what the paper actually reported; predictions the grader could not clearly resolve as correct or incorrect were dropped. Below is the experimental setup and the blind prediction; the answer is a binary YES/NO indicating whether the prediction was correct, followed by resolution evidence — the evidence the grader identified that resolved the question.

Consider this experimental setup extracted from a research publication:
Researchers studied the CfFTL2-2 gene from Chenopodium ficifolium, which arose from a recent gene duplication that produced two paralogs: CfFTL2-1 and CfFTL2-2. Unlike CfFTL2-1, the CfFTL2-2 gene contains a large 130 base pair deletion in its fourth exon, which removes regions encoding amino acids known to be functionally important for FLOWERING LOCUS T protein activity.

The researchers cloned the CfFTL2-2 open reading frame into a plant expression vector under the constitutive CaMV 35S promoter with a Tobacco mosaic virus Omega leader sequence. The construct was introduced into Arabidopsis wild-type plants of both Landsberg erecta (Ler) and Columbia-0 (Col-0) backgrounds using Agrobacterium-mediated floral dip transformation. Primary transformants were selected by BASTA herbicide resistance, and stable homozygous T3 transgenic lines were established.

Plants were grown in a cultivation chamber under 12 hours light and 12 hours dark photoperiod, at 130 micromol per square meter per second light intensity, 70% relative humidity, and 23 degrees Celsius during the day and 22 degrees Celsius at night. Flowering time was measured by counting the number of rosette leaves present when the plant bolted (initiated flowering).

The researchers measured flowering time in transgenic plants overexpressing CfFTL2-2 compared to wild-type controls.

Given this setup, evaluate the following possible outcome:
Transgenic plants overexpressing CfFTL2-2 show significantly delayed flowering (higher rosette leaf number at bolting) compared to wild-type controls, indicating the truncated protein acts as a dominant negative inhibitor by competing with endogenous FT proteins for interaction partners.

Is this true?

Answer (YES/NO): NO